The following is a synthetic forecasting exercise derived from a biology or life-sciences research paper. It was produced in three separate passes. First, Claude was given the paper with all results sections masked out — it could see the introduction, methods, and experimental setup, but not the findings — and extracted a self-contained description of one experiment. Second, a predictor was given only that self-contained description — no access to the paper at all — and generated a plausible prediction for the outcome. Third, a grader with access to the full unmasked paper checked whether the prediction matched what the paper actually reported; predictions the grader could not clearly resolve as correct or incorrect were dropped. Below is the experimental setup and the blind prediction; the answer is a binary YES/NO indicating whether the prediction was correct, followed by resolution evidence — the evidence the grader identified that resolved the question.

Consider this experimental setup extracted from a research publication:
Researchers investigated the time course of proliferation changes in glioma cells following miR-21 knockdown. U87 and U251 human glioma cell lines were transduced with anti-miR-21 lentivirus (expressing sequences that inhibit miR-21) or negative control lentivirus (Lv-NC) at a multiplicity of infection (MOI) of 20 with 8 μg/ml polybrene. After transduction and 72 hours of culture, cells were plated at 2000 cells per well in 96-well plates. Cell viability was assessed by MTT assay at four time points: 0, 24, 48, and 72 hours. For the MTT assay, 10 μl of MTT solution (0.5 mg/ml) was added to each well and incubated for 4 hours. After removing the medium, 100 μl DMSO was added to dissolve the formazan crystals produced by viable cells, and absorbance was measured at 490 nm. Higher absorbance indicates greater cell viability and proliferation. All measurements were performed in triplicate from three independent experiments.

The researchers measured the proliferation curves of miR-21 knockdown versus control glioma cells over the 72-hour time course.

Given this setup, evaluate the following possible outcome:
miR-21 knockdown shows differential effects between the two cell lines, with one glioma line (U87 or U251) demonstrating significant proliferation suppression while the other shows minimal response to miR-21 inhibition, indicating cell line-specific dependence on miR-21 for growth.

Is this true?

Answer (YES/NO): NO